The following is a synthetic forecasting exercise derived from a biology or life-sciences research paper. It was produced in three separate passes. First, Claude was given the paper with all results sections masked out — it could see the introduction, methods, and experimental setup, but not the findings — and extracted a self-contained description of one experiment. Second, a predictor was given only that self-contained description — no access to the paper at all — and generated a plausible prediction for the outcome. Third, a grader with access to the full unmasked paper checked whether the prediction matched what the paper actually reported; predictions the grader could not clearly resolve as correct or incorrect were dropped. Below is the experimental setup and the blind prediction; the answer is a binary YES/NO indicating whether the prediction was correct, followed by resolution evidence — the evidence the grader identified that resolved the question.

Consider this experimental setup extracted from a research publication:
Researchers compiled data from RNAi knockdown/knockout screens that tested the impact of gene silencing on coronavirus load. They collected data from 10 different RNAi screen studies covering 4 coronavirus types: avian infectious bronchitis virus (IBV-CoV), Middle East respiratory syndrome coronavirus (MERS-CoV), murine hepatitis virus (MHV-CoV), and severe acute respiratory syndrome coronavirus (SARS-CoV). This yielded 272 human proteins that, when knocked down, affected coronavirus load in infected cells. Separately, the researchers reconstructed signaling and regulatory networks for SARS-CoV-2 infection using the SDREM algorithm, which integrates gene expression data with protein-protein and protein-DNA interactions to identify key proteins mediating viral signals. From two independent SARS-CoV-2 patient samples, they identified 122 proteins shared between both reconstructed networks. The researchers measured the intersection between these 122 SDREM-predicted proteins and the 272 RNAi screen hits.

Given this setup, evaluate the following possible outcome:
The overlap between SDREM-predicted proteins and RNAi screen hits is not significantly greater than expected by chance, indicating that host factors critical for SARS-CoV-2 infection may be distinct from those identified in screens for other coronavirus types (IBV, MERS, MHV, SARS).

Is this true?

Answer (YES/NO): NO